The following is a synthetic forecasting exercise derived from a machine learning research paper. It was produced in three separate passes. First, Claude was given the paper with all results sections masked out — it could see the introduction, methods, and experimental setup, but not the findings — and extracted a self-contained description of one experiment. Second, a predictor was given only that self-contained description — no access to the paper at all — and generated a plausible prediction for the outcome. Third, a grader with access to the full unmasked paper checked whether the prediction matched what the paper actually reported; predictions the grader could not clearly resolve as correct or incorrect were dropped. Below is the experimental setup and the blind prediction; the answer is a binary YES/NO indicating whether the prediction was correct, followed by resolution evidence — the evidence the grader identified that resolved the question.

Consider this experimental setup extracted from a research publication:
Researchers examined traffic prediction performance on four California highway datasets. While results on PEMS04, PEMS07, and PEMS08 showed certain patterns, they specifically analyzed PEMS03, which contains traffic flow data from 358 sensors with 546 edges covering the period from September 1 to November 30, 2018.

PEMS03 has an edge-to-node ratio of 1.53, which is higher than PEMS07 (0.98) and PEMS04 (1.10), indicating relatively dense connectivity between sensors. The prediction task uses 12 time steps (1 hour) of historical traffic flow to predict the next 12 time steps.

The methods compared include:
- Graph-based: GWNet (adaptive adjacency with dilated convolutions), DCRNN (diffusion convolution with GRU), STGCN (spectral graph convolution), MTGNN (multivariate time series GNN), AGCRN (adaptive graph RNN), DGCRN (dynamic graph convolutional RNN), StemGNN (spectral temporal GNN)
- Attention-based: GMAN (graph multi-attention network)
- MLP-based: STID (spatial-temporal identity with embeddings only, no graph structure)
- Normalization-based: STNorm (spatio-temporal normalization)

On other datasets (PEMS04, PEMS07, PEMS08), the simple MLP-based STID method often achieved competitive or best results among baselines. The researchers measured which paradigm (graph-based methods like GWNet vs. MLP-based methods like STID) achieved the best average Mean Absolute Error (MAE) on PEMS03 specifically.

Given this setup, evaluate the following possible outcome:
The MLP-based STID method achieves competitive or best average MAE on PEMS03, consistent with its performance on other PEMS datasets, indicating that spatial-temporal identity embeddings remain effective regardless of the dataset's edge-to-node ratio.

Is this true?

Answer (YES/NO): NO